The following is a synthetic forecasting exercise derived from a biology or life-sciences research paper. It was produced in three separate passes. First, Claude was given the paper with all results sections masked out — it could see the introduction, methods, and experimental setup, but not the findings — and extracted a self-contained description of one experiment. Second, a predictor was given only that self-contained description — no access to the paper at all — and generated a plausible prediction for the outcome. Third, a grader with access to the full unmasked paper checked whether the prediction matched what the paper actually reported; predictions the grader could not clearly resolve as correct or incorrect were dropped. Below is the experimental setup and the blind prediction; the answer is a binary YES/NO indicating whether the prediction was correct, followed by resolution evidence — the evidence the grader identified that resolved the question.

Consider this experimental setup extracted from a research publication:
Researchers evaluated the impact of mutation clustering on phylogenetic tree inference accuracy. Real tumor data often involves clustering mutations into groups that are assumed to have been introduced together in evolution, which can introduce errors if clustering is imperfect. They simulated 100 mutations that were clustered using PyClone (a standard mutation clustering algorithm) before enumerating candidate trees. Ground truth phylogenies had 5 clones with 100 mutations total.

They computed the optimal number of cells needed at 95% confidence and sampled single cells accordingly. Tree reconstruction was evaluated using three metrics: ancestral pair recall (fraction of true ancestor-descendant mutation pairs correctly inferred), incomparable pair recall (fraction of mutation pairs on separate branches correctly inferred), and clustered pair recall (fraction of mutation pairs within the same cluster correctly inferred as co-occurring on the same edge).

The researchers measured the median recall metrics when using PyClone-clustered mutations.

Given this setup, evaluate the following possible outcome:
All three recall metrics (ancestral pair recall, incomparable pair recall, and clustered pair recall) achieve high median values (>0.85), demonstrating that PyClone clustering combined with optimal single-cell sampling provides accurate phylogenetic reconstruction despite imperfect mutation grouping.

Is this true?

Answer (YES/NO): YES